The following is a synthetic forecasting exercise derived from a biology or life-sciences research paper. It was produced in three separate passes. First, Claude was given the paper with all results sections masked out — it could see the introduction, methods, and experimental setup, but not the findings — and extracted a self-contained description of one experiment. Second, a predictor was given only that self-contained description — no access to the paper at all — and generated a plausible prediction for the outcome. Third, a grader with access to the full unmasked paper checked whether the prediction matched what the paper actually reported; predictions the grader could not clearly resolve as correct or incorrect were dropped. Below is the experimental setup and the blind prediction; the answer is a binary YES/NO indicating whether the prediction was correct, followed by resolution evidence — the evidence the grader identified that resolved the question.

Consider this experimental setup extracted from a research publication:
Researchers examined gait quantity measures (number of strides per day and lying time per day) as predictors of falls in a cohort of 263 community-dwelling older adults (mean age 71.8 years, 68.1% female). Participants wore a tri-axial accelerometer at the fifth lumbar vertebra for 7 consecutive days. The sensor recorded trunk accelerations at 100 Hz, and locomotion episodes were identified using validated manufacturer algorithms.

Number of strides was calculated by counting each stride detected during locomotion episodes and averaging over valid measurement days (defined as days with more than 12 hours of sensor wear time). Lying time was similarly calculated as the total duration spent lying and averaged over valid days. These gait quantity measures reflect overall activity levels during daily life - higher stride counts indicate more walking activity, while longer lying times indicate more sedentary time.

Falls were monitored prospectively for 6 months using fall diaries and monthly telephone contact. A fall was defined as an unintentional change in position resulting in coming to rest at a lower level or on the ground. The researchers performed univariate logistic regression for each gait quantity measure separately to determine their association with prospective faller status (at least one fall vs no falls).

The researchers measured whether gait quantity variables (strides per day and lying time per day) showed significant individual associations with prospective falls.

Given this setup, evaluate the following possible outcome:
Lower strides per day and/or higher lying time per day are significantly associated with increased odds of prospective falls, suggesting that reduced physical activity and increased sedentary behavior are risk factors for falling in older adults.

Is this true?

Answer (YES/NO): NO